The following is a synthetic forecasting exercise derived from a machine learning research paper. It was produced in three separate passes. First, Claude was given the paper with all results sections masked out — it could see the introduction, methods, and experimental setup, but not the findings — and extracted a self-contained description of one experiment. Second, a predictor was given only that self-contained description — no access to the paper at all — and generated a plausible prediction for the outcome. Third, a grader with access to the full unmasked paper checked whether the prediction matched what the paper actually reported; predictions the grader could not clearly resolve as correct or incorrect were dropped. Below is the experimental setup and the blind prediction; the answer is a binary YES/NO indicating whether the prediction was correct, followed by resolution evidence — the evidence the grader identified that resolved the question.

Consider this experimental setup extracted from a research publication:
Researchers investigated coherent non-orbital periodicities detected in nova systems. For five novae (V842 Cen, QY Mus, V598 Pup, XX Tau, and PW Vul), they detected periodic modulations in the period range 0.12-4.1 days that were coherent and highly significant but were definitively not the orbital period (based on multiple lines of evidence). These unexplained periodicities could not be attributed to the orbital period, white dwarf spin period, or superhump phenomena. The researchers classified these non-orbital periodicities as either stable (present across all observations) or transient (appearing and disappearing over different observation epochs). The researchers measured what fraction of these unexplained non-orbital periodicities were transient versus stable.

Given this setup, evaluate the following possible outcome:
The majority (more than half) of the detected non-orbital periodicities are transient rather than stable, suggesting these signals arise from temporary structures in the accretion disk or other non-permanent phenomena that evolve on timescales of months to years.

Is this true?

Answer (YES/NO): YES